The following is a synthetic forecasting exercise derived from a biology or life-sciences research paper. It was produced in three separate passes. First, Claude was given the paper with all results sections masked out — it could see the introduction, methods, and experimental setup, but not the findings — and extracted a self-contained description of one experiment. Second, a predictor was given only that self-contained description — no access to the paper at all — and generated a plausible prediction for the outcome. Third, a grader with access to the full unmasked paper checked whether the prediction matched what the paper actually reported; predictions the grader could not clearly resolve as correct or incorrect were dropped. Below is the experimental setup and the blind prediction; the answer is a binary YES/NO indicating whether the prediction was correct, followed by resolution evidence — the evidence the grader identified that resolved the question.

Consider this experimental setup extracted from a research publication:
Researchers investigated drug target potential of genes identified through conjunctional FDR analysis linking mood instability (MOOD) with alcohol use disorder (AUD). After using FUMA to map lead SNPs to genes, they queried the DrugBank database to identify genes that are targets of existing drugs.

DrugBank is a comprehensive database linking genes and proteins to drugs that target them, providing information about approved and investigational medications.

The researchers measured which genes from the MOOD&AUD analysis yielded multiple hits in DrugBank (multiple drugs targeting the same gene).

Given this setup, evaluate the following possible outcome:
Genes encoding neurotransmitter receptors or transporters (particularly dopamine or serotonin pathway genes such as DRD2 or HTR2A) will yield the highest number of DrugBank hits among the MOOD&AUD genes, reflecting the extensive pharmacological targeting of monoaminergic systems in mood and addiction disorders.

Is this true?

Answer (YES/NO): YES